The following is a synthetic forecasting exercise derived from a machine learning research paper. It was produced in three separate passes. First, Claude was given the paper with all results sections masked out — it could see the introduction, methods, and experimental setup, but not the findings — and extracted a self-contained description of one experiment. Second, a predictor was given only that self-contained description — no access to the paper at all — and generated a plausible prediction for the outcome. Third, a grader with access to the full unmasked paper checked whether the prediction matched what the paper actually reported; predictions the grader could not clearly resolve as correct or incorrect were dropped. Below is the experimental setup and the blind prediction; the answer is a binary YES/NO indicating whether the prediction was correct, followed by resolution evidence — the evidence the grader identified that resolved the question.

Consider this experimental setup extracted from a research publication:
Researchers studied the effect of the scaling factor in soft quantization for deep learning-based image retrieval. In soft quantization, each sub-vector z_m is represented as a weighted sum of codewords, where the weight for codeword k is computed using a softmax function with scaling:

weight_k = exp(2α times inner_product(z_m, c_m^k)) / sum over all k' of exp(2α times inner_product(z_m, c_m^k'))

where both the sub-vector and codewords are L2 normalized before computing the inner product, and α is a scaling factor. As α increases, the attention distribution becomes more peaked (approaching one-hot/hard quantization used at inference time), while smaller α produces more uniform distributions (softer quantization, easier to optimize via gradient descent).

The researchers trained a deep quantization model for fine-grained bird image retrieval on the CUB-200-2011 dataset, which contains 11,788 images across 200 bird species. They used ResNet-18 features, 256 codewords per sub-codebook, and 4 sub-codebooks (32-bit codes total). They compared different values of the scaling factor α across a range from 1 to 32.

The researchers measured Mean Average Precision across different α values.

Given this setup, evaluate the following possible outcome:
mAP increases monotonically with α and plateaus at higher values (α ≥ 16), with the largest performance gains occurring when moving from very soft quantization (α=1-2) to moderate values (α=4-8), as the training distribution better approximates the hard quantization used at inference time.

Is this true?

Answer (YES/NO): NO